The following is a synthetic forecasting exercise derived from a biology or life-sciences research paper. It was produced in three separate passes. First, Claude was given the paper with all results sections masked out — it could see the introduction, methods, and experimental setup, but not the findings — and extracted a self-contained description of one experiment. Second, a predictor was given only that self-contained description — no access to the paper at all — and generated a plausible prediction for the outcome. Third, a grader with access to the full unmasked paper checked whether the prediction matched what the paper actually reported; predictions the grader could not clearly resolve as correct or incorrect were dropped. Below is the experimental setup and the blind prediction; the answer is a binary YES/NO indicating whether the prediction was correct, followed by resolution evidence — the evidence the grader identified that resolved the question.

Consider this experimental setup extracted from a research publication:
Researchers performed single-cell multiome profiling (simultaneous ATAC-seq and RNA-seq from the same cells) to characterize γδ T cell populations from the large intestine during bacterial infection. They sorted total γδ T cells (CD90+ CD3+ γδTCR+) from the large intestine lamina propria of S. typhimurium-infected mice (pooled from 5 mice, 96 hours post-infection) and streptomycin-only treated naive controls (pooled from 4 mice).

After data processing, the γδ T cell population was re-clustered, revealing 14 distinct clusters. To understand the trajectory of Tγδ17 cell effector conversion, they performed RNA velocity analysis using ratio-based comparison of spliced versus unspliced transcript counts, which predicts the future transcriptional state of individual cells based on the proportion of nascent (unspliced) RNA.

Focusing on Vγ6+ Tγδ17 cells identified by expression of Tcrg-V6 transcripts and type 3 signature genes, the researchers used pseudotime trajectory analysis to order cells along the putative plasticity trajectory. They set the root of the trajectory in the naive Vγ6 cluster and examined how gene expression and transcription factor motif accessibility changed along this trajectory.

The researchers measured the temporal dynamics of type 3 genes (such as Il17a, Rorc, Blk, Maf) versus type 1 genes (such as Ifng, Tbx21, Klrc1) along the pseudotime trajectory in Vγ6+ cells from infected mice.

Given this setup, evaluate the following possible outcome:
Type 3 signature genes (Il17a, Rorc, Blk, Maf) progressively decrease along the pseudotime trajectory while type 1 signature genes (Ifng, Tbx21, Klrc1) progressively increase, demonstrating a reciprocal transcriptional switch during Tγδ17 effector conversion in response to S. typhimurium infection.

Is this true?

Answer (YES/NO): YES